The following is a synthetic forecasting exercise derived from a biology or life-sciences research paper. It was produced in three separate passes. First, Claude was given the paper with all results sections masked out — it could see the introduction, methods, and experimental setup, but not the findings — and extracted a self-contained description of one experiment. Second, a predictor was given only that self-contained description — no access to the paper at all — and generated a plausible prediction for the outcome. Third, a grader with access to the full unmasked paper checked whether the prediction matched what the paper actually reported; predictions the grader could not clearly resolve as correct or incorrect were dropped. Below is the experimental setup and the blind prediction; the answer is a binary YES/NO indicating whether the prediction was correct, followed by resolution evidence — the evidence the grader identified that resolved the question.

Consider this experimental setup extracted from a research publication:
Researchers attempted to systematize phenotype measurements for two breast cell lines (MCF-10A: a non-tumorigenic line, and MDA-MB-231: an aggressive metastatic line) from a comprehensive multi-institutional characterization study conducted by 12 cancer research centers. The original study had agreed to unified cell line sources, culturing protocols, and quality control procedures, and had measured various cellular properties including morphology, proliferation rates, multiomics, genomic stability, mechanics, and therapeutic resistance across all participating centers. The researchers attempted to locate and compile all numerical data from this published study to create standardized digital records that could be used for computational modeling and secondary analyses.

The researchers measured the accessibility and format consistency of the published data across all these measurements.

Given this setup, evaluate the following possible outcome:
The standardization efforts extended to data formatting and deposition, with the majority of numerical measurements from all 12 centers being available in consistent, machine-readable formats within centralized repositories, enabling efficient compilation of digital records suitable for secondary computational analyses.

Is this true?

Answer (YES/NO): NO